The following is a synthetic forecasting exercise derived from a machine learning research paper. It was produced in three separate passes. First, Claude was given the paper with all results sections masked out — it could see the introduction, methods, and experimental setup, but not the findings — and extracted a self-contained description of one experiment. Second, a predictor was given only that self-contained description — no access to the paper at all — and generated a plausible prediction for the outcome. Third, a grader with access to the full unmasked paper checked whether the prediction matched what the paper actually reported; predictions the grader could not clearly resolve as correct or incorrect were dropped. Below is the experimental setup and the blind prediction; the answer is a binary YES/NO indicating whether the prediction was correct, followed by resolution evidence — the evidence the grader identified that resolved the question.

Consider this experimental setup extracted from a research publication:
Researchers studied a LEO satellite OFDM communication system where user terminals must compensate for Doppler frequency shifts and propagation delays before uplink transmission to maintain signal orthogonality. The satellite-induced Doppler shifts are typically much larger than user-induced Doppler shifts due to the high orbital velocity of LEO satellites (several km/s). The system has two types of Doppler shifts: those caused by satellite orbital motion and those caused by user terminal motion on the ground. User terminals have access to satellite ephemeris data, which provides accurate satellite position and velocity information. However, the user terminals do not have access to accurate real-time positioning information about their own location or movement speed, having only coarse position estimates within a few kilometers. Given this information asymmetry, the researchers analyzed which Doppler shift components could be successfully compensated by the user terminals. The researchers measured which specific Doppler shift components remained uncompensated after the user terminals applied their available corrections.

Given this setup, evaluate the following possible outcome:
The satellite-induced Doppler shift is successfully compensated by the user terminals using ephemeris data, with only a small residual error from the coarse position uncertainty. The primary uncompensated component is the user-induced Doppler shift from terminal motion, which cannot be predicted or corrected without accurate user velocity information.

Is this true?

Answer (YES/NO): YES